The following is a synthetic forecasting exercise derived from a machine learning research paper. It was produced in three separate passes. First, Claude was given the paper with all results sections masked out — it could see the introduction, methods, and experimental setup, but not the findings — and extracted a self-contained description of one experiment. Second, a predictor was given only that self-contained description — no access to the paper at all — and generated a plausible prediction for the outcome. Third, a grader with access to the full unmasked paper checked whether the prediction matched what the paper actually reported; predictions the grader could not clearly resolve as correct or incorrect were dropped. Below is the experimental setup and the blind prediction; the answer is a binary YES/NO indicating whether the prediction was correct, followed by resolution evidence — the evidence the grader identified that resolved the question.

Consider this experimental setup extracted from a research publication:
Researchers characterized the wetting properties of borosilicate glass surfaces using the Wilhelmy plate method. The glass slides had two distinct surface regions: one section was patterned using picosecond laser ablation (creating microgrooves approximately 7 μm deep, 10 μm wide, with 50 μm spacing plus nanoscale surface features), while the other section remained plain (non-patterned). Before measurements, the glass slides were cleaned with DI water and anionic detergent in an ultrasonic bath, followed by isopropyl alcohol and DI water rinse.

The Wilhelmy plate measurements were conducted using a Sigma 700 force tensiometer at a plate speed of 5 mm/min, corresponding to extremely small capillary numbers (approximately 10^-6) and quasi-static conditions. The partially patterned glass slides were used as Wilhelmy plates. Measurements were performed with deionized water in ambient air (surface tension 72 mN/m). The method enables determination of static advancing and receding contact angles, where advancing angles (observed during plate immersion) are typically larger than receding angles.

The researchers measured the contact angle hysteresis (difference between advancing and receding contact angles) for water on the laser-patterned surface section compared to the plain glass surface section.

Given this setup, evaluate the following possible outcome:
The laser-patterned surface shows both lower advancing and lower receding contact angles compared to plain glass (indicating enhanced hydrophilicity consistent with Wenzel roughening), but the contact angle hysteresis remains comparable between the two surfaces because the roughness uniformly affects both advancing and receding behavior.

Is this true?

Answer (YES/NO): NO